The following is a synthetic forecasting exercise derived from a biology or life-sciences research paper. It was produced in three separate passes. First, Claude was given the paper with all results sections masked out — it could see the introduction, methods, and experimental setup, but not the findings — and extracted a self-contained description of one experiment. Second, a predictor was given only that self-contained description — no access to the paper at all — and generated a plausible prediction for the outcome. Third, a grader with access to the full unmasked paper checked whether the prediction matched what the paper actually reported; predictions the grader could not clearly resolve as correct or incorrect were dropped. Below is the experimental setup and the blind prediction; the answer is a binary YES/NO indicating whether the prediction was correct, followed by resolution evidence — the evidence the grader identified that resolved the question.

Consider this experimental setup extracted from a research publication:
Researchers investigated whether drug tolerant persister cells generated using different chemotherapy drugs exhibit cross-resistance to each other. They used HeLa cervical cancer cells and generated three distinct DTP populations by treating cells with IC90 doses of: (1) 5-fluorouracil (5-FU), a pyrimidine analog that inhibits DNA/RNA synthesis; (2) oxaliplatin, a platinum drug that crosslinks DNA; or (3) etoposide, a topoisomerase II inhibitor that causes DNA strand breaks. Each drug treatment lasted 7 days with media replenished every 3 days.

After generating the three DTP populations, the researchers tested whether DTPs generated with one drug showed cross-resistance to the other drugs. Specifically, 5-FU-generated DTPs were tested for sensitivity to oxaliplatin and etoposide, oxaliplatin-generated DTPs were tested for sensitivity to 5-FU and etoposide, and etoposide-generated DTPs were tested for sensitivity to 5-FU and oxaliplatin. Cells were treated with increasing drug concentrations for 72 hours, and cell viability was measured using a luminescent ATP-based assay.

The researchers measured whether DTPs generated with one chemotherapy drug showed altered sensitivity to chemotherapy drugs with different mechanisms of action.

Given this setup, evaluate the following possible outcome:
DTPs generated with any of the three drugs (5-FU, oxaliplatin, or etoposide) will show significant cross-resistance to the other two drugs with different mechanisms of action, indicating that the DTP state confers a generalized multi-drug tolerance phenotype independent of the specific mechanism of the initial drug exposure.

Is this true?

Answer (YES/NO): YES